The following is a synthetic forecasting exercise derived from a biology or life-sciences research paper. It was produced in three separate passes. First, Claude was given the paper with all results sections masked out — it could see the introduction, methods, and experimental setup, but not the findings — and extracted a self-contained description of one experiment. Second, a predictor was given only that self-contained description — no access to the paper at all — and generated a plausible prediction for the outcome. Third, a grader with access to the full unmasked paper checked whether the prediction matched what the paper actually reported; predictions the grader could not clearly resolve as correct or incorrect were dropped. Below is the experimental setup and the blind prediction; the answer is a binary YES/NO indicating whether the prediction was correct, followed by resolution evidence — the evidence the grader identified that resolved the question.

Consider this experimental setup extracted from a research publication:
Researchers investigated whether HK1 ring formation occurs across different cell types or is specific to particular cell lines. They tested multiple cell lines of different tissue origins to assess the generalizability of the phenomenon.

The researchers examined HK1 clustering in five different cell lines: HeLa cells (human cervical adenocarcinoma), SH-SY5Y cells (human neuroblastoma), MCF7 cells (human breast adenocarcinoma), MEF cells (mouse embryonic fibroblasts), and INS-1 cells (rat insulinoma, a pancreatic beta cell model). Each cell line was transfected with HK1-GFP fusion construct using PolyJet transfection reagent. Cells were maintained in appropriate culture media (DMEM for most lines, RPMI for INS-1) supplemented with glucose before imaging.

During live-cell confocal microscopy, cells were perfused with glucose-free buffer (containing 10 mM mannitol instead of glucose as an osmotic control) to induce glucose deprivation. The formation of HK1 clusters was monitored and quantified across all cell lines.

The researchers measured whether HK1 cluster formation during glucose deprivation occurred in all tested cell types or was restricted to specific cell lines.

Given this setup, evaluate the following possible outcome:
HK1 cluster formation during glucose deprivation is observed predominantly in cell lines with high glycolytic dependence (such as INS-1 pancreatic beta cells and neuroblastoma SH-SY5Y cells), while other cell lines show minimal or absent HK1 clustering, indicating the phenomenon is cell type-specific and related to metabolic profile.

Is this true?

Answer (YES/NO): NO